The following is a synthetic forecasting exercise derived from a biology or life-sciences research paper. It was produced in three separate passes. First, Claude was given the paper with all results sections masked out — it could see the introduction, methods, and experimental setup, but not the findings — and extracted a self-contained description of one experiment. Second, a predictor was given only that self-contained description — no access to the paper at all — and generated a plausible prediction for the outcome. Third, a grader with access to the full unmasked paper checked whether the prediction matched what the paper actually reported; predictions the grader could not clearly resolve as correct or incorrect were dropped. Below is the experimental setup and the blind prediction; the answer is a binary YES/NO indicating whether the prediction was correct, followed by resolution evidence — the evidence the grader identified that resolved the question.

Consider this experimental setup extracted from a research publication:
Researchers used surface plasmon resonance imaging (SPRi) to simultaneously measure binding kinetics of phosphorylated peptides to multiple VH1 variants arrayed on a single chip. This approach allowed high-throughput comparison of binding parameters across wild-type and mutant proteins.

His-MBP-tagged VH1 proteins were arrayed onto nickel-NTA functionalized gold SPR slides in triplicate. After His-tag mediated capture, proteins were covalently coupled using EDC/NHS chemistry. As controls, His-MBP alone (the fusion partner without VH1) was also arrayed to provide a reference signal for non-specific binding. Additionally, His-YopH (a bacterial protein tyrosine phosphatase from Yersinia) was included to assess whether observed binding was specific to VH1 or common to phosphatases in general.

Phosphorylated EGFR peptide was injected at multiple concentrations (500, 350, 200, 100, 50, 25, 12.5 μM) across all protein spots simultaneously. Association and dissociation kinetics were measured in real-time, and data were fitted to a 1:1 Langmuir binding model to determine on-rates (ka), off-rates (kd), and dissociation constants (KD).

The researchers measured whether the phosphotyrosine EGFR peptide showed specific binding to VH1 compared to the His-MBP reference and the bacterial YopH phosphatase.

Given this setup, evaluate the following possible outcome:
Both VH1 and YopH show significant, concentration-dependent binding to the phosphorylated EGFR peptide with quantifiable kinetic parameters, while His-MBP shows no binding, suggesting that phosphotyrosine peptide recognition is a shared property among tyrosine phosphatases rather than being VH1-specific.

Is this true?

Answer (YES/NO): YES